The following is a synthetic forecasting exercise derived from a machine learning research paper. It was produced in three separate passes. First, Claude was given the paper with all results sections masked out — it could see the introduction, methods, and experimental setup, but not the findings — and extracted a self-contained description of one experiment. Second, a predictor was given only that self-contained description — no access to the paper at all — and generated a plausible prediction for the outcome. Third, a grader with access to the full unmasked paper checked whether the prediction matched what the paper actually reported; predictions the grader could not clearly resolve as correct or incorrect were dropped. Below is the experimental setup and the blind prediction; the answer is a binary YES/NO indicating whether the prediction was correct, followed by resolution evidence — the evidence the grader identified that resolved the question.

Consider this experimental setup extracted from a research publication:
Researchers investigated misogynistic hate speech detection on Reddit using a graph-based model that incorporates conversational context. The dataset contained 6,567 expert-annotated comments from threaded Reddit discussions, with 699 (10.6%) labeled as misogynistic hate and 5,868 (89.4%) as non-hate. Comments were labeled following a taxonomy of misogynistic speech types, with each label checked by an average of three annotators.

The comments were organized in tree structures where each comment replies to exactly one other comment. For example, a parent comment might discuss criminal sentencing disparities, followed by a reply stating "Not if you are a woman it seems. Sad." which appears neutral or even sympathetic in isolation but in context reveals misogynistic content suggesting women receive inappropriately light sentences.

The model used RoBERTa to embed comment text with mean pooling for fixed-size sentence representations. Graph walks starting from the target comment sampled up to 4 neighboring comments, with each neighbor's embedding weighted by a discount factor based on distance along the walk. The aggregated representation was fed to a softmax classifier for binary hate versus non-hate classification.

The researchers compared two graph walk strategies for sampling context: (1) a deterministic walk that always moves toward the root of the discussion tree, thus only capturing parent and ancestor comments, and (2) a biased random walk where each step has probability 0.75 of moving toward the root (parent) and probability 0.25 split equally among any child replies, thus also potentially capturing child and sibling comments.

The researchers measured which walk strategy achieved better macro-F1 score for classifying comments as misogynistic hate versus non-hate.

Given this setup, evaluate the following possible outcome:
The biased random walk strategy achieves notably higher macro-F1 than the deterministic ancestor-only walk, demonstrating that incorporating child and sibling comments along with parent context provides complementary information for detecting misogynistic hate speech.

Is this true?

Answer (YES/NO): YES